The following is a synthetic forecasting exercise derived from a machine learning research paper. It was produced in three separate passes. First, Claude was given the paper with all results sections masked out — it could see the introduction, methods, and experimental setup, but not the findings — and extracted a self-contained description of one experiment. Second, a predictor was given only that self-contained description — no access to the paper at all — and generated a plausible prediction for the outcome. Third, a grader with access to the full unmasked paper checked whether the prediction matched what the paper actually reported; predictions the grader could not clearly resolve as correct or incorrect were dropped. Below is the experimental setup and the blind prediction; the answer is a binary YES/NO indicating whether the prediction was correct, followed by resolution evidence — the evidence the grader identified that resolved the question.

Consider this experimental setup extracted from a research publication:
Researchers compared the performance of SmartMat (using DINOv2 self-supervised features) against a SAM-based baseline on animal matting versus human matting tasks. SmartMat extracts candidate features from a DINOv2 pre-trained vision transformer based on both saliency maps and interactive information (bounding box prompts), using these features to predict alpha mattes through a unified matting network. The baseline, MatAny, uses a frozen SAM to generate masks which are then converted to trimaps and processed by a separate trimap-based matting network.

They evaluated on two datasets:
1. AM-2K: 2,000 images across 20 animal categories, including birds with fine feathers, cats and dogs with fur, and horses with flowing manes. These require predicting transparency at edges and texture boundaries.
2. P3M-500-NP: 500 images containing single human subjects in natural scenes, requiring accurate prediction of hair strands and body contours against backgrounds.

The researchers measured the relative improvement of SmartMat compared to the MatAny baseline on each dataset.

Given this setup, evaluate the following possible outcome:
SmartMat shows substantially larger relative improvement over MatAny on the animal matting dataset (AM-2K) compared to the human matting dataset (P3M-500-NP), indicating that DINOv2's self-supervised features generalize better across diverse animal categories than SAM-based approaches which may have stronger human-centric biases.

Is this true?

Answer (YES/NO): NO